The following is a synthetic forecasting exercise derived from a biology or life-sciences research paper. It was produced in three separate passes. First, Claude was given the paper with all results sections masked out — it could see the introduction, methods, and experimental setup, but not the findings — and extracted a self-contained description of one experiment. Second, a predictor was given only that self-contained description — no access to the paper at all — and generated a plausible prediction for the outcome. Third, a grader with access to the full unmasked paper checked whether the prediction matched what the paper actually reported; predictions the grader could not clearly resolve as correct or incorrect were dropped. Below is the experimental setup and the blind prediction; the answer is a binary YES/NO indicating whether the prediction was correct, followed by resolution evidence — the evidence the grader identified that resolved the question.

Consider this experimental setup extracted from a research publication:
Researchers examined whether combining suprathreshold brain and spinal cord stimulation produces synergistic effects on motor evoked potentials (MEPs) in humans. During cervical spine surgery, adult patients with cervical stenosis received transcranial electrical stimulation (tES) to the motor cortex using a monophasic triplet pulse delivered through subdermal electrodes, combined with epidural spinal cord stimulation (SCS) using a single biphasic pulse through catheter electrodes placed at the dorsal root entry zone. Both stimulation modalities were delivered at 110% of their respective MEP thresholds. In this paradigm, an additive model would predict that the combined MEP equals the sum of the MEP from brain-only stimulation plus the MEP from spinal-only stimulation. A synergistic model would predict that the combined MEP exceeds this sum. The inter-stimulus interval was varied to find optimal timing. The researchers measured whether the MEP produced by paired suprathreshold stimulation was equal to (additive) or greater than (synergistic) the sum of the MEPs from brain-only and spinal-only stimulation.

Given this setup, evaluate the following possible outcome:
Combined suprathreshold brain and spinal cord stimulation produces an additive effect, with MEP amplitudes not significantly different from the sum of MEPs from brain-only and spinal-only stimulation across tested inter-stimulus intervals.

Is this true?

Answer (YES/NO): NO